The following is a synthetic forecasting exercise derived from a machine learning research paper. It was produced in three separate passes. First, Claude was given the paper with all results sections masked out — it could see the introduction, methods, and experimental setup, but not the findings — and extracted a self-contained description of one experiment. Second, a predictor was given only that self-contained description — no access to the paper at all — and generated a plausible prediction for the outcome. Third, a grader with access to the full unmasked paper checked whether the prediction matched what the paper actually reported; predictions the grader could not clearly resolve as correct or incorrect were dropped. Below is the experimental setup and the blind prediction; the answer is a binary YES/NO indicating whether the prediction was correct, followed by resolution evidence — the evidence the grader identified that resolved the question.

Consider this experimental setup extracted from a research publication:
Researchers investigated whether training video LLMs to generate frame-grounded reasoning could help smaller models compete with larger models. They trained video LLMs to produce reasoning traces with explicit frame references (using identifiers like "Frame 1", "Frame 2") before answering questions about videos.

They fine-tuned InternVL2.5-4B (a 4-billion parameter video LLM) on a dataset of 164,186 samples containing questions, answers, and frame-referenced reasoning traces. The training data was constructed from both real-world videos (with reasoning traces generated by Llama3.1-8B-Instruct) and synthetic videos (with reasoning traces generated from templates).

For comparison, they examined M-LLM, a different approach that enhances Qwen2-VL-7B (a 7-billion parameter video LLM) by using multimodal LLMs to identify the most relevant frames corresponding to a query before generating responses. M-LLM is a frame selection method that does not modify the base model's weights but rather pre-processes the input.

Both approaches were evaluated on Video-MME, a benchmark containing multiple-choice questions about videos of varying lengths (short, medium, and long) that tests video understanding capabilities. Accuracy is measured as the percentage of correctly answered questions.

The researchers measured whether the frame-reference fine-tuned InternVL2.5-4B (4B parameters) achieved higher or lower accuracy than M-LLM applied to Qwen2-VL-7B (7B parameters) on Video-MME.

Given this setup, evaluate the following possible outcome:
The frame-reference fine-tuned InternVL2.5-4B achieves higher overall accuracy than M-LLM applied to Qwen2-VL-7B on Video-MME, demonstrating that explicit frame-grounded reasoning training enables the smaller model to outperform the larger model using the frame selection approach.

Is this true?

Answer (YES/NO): YES